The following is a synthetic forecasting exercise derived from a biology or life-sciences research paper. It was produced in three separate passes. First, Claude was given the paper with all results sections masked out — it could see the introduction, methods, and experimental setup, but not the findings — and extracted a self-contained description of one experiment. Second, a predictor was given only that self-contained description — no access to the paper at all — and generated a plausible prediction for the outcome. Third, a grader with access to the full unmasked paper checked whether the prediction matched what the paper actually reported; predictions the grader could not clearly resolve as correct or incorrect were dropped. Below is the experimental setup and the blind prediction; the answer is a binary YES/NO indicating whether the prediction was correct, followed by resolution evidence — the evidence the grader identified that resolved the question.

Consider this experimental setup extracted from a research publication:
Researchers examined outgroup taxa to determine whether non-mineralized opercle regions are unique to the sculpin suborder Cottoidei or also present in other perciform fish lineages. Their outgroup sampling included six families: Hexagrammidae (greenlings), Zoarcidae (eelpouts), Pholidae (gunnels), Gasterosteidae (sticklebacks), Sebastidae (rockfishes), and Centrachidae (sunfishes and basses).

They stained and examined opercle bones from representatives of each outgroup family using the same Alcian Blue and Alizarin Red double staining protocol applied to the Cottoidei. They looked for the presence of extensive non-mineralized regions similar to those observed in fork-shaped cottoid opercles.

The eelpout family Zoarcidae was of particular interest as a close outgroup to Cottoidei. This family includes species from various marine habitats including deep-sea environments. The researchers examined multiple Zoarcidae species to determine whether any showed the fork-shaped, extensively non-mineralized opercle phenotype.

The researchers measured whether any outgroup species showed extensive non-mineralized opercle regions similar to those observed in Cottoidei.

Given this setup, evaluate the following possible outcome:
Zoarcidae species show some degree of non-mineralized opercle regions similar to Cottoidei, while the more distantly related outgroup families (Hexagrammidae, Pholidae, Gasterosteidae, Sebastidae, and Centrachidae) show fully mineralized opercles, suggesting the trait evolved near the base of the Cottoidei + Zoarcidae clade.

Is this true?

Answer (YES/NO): NO